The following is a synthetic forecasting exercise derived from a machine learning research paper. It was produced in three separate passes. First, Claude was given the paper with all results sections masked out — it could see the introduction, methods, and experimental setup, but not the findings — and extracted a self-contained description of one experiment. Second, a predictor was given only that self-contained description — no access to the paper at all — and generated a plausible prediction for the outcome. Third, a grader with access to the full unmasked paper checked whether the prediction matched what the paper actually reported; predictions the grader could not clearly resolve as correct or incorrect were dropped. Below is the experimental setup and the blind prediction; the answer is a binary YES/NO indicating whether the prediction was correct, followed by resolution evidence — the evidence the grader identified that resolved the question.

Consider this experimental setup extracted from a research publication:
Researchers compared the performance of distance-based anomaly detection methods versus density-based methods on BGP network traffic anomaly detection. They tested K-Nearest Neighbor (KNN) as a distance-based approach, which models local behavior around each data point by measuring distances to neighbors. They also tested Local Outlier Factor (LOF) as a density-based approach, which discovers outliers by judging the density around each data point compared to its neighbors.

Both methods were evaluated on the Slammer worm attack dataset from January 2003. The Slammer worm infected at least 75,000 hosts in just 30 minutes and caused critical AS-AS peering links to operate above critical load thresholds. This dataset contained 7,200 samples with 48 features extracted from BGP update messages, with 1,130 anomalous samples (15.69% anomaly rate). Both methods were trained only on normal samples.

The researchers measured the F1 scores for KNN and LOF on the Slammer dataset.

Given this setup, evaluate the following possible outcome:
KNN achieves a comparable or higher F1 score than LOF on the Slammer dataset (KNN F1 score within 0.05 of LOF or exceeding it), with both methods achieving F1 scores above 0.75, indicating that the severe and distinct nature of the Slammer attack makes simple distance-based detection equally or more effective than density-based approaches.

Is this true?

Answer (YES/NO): NO